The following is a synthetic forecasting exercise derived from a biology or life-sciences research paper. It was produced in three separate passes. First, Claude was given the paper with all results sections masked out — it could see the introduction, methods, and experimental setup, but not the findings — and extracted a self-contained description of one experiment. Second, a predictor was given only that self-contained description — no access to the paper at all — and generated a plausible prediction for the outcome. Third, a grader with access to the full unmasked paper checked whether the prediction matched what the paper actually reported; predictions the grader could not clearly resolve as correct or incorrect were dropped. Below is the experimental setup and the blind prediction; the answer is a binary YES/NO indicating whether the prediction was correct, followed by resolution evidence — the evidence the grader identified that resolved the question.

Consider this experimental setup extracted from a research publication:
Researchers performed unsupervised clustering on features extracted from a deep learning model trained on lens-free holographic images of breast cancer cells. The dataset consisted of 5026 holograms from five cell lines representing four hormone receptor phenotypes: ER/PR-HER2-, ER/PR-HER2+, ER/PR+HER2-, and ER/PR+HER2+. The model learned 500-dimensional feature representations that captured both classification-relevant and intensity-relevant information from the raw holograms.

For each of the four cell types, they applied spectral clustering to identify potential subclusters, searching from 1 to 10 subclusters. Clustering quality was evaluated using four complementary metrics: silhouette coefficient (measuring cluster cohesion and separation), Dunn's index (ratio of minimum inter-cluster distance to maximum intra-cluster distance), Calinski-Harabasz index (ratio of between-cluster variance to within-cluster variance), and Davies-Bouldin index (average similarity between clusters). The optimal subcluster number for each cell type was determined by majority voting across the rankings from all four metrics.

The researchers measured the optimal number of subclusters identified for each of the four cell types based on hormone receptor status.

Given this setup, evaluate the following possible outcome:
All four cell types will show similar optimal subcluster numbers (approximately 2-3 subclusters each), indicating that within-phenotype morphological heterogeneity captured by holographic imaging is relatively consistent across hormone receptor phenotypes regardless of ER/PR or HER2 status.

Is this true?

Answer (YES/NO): NO